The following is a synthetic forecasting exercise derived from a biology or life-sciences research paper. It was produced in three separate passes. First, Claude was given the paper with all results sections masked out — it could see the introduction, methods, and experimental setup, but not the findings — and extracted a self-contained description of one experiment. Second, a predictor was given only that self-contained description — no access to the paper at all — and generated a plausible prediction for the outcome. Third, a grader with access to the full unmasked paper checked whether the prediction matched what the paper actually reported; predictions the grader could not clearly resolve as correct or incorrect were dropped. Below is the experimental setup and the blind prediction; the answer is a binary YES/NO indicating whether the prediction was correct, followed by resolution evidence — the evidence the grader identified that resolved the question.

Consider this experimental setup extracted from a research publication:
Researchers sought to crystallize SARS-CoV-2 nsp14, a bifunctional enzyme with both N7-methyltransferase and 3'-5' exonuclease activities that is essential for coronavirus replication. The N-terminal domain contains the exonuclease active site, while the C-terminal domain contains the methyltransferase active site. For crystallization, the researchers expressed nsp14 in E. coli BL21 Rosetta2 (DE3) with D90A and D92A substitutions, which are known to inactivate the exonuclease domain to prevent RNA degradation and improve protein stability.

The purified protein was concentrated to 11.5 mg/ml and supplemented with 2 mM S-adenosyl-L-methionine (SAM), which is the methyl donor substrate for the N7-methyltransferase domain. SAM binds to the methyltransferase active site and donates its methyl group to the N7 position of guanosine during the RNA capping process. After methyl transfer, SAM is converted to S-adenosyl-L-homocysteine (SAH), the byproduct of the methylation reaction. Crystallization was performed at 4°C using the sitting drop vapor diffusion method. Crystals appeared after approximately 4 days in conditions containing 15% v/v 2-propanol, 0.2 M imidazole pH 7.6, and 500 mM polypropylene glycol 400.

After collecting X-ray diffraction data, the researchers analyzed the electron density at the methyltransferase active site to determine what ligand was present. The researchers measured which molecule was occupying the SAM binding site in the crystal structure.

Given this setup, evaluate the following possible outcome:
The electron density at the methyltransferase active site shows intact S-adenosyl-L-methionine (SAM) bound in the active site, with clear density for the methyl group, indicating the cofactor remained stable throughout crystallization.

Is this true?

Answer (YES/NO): NO